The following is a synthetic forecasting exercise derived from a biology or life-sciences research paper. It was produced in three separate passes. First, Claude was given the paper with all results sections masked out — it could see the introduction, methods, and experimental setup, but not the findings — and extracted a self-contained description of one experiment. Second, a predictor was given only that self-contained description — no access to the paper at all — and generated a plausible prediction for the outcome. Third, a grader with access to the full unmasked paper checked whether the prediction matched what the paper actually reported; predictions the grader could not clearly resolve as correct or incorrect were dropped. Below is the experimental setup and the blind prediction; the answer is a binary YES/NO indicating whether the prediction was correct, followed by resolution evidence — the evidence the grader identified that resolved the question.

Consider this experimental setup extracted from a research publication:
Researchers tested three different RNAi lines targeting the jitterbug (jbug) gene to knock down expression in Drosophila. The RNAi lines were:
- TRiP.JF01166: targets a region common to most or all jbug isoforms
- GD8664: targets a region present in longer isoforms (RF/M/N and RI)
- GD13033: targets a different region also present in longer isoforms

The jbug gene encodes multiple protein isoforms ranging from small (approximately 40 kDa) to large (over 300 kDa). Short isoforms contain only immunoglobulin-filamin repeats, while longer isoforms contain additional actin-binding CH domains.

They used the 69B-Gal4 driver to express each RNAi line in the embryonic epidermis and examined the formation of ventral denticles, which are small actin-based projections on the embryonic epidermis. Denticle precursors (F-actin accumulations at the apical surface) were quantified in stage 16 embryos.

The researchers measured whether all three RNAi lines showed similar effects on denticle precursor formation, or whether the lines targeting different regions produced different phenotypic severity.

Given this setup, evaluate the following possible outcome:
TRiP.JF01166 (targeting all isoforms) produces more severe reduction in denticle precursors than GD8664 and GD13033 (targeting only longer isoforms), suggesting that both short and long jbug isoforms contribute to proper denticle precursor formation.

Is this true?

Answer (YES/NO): NO